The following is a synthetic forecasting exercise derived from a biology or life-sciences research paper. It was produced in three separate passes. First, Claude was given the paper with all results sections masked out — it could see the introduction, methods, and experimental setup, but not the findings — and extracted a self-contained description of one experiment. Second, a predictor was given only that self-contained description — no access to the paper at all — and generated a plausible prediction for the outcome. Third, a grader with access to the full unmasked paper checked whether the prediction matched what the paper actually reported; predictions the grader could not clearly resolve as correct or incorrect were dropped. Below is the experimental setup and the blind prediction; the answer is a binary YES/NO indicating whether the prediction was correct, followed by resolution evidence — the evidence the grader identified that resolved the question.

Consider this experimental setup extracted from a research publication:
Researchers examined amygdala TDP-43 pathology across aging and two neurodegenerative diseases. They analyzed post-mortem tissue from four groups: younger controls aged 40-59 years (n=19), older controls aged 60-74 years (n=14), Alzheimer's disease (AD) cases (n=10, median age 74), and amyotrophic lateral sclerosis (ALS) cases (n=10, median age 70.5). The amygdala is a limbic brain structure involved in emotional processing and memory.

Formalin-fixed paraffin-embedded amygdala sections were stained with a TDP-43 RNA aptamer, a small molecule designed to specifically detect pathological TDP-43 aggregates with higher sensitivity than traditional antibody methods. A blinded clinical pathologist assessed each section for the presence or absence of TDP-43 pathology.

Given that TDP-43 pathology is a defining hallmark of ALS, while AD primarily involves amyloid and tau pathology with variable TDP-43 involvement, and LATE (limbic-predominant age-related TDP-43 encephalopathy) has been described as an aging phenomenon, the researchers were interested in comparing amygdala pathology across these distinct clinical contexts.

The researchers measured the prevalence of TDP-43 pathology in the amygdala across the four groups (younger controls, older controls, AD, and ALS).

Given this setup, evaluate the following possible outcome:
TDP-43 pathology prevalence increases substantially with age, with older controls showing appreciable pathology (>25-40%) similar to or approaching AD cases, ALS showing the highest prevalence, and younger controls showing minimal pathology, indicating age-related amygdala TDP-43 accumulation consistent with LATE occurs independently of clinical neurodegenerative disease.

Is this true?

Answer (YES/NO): NO